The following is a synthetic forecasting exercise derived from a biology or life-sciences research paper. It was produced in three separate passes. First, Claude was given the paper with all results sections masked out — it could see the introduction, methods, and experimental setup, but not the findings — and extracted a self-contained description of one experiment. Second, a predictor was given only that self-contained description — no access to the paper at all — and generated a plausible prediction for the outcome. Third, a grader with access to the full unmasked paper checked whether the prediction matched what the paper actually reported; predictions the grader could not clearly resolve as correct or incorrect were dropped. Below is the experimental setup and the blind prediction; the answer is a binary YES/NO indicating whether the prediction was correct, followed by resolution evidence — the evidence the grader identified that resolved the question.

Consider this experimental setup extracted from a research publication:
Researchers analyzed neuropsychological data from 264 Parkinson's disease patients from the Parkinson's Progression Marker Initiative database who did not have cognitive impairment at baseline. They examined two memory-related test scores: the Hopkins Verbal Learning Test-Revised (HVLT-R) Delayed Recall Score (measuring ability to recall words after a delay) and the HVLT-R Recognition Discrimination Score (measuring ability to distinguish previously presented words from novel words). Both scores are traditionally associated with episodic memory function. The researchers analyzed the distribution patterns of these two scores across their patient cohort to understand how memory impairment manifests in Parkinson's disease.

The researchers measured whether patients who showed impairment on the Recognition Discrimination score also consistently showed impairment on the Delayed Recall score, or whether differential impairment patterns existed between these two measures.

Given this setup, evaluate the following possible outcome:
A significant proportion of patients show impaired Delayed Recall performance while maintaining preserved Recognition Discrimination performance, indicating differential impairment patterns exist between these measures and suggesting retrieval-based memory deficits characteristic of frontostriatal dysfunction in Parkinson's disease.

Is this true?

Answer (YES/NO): NO